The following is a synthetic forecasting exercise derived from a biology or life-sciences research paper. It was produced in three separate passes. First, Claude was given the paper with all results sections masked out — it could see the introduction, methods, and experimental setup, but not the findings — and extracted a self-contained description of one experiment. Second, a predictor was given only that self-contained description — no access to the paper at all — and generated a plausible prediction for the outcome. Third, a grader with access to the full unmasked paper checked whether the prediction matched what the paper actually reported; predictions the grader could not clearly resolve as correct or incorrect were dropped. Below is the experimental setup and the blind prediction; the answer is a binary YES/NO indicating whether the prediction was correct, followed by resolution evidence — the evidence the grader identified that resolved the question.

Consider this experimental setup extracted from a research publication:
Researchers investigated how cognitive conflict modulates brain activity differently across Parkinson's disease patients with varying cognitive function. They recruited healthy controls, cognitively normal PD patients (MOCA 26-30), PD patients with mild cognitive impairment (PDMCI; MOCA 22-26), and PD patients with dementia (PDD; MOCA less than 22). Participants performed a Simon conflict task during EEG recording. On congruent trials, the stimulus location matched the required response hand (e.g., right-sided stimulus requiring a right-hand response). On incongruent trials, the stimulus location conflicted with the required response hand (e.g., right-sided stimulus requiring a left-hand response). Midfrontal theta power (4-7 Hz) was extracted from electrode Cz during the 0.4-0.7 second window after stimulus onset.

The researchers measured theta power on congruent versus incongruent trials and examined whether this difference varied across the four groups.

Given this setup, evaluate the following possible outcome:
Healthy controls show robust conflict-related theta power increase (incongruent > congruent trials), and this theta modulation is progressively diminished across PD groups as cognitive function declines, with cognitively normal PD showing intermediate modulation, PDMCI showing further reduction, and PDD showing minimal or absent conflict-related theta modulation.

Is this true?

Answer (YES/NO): NO